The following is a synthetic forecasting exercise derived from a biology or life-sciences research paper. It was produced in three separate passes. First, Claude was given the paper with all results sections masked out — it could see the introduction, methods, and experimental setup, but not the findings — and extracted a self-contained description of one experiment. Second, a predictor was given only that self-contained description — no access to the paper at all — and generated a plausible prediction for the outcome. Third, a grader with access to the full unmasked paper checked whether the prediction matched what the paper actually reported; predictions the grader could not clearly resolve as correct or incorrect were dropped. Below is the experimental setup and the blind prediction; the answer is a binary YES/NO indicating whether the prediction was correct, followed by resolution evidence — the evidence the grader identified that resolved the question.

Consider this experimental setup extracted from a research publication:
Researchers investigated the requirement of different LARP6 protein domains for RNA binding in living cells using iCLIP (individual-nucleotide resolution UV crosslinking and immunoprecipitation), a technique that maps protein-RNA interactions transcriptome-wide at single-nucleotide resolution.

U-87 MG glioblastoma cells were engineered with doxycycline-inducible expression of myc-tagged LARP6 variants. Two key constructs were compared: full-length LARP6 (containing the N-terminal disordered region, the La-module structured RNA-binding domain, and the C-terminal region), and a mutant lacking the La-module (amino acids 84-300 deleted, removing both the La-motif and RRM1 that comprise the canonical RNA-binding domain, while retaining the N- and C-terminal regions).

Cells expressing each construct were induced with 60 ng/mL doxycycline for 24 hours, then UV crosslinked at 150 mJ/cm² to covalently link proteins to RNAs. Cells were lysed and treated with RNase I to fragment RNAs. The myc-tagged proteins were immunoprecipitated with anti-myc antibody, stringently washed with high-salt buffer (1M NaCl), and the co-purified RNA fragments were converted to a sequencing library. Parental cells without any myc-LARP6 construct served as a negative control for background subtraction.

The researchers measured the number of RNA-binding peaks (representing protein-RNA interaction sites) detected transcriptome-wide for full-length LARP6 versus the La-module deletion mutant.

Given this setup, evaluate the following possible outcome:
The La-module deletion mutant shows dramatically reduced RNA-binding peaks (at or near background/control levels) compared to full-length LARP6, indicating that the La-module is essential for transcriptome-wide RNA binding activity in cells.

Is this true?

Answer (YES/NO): YES